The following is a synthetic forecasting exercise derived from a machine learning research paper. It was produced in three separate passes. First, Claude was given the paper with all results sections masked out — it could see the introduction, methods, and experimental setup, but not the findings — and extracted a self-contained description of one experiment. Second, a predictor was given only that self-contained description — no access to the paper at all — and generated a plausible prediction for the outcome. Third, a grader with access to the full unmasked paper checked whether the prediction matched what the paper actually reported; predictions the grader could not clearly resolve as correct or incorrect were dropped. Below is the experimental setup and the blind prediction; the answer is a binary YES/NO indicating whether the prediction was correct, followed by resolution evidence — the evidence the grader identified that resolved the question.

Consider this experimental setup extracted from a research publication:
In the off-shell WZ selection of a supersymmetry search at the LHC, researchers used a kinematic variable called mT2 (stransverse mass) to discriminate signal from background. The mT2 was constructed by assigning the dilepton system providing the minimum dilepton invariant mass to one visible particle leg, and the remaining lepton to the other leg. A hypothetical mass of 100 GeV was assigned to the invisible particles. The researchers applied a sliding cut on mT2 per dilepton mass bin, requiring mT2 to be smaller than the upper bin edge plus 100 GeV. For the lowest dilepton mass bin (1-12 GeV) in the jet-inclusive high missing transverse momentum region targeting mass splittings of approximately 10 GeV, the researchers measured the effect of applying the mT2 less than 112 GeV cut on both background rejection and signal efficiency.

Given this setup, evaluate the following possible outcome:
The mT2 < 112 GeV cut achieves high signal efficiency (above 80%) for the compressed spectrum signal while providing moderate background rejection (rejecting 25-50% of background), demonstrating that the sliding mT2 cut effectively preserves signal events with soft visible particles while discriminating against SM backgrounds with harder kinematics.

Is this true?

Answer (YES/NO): NO